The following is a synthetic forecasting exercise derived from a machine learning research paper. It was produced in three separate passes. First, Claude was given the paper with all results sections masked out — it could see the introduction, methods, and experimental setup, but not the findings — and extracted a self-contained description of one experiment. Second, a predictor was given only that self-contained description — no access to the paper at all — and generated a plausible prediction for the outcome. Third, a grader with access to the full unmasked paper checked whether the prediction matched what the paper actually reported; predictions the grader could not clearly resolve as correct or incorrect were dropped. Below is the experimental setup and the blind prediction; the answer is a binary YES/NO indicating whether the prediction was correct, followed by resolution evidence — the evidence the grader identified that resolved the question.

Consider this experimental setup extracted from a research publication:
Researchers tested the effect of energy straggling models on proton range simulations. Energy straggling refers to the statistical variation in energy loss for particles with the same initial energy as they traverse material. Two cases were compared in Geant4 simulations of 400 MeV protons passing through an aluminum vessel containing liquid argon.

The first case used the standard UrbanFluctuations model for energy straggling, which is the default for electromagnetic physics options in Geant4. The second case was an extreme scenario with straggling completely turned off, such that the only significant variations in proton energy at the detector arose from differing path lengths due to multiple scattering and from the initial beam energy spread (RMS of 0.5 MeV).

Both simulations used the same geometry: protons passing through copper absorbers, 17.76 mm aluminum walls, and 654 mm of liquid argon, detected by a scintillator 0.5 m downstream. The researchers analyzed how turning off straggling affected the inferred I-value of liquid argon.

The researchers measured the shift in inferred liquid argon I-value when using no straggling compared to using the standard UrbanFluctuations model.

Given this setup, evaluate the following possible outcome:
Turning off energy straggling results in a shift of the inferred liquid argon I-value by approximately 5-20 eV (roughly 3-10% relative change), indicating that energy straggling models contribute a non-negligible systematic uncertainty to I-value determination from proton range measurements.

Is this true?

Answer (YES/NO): NO